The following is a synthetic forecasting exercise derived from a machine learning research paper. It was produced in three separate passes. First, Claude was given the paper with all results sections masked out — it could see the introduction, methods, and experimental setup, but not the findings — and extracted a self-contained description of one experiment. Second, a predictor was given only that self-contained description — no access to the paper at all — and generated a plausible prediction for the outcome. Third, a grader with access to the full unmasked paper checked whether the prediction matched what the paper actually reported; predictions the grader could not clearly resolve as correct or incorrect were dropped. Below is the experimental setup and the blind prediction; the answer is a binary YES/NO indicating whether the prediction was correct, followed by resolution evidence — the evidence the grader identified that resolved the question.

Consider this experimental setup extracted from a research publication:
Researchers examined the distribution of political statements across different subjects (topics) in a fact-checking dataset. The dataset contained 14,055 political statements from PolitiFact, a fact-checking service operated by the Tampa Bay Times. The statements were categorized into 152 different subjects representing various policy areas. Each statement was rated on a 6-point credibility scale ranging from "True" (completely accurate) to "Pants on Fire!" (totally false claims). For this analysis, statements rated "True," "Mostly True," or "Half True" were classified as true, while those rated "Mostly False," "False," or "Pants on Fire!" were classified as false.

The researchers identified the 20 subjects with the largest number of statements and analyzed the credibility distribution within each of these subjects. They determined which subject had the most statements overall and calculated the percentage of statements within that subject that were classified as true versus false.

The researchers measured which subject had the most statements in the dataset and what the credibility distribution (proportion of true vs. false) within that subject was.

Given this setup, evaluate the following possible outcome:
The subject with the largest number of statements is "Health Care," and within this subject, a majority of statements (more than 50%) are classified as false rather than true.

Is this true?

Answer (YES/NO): YES